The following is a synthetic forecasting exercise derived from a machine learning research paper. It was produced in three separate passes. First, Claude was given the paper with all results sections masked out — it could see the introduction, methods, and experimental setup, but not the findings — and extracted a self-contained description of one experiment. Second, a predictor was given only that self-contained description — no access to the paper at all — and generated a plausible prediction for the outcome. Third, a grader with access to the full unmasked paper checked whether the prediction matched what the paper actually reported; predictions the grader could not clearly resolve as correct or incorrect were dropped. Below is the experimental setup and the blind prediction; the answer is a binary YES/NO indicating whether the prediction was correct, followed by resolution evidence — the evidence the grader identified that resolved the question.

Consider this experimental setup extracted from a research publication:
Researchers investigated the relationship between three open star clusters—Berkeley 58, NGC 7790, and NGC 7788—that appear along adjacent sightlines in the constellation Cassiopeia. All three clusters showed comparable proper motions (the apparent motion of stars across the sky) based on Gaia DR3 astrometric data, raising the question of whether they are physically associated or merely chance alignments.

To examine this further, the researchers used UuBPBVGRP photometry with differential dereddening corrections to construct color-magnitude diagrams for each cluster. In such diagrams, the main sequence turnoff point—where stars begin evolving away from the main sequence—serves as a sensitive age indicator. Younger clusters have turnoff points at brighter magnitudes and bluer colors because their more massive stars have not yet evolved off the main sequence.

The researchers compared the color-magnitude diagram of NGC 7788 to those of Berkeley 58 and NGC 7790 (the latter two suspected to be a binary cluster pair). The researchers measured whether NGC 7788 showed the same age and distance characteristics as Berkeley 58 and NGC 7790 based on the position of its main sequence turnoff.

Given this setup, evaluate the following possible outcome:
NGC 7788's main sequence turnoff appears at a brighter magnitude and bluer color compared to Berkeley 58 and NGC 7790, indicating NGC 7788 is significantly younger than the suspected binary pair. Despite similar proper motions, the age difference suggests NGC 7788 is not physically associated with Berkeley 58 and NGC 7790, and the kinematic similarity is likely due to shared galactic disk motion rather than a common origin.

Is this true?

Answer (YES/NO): YES